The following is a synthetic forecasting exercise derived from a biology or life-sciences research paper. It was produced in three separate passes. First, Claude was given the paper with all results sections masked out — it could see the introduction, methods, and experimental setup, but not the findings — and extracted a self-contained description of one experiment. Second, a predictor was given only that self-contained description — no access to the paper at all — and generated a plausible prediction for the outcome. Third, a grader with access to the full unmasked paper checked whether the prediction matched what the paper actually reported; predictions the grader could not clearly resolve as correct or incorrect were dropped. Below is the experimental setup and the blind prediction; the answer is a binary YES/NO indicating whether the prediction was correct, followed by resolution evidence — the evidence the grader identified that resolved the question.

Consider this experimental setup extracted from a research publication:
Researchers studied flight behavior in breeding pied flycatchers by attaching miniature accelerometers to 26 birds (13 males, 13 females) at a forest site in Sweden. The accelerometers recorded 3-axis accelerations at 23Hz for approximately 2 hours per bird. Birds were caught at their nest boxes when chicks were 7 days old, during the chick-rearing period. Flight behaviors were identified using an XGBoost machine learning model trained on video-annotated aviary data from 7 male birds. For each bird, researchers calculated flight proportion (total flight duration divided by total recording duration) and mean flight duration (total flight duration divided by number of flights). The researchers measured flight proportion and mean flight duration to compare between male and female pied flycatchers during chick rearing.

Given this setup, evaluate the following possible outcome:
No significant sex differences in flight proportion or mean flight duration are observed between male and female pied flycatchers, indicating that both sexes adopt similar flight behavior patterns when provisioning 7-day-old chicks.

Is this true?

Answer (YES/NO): YES